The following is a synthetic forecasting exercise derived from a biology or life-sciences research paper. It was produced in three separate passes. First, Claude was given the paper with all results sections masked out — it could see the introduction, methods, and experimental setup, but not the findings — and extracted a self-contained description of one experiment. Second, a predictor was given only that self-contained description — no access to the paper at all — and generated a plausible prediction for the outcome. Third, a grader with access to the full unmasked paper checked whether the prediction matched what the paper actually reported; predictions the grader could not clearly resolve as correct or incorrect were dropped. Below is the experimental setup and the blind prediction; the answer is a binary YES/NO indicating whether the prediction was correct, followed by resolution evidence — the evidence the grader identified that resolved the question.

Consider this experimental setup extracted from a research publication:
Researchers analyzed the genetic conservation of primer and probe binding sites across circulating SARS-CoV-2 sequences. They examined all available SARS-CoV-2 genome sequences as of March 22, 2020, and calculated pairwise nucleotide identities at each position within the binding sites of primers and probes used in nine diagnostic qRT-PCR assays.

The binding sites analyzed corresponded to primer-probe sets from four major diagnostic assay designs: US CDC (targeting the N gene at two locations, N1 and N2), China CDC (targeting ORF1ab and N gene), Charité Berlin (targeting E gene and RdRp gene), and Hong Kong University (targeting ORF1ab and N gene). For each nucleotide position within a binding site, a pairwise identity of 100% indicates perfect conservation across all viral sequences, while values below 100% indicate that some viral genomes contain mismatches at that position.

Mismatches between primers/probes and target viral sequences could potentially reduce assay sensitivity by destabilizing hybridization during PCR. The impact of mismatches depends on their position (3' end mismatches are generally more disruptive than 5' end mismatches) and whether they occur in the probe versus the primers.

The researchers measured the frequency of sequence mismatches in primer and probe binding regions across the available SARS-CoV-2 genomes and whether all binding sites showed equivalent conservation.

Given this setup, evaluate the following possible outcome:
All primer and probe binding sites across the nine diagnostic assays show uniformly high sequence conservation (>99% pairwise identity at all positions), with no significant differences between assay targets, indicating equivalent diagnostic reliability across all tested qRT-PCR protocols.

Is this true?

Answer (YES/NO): NO